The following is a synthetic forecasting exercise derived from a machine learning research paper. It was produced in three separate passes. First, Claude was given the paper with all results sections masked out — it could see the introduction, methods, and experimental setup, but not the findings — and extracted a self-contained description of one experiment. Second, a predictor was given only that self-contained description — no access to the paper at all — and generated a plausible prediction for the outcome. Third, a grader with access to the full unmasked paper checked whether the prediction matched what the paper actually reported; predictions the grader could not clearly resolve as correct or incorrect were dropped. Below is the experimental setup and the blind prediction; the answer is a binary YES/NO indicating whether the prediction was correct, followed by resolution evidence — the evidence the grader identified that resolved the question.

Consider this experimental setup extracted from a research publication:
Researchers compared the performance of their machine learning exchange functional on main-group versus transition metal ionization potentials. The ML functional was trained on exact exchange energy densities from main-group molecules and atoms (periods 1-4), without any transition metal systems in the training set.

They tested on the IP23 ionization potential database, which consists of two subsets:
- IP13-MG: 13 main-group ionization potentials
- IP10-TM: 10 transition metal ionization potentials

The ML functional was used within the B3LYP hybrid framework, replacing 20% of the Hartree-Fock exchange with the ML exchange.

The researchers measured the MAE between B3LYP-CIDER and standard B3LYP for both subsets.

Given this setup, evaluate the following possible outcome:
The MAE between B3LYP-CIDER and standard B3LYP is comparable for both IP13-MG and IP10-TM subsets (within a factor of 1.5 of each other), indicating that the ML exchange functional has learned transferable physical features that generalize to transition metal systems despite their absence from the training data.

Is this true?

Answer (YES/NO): NO